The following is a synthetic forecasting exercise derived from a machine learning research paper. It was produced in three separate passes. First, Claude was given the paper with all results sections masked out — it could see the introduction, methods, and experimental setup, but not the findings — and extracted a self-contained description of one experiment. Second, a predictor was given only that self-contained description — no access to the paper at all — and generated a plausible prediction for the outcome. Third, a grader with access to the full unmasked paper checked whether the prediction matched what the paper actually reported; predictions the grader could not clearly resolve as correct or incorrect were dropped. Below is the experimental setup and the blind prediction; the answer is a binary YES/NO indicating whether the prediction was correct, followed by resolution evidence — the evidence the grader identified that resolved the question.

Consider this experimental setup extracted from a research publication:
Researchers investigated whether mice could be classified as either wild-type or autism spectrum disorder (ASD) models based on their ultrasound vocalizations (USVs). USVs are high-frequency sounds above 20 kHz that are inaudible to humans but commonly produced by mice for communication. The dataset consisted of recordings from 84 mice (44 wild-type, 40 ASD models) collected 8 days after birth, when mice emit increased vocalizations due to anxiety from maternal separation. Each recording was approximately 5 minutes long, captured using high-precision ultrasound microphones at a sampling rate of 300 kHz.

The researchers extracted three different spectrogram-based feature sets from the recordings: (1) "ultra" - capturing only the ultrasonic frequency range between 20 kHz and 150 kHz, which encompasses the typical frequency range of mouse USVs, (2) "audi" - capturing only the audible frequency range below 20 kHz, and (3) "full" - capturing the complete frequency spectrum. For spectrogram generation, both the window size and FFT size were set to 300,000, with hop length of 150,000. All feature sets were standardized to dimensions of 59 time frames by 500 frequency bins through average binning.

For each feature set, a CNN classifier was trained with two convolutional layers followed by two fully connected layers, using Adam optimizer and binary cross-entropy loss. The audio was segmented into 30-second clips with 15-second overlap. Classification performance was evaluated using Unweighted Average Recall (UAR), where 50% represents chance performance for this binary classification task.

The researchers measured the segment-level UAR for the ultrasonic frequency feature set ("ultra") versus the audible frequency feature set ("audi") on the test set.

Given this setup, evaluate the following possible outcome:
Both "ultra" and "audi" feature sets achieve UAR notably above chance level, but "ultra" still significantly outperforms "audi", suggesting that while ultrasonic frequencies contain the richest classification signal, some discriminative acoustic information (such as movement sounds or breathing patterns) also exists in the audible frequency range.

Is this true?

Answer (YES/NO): NO